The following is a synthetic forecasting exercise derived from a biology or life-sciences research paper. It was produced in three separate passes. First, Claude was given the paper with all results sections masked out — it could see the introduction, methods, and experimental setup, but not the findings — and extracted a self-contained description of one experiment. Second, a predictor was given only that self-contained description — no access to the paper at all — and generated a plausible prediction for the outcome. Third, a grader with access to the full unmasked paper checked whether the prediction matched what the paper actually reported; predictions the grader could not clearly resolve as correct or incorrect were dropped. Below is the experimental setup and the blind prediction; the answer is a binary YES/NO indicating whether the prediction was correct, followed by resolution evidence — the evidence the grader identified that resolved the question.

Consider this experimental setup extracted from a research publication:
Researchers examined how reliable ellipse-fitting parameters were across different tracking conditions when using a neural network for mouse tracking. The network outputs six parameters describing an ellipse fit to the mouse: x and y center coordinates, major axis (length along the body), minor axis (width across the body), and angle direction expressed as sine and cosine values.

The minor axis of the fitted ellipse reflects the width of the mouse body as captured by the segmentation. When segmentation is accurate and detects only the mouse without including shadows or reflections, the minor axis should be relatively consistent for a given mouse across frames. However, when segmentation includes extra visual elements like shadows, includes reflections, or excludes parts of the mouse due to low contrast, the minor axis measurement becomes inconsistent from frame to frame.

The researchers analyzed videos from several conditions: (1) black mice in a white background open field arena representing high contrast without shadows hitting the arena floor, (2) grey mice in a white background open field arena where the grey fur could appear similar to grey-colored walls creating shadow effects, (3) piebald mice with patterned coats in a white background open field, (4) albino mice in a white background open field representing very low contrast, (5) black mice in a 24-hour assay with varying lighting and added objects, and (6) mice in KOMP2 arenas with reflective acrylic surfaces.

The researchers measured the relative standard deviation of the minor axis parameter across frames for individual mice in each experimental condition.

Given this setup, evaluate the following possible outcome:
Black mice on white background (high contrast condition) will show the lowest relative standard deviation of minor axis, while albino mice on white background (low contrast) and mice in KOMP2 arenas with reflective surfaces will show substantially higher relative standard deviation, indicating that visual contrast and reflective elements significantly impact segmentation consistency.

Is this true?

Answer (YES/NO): YES